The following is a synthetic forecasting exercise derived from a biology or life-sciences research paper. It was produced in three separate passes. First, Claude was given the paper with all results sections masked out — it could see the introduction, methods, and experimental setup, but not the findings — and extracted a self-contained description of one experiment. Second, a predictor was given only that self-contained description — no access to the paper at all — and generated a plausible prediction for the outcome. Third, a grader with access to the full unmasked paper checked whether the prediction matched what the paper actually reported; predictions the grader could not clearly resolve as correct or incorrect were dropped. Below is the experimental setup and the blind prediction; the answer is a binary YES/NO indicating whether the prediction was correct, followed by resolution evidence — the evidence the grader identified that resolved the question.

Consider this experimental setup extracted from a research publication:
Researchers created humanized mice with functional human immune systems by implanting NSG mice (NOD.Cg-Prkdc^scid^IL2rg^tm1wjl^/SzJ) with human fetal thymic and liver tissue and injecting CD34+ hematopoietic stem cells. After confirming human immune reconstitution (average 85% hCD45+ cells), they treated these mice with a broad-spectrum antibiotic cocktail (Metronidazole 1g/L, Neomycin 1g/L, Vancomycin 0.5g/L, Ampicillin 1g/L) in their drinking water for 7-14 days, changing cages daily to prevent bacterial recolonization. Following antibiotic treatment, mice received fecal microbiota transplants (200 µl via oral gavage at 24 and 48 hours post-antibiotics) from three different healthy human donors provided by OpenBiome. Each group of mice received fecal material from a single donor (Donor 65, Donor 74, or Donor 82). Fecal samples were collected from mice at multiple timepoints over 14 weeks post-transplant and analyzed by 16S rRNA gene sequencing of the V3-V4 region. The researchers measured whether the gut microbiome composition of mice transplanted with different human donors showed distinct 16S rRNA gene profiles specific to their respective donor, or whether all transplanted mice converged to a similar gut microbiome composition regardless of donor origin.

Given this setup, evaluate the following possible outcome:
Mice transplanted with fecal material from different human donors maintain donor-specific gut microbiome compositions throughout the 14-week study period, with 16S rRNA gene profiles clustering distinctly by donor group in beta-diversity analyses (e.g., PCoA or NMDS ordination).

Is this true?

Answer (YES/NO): YES